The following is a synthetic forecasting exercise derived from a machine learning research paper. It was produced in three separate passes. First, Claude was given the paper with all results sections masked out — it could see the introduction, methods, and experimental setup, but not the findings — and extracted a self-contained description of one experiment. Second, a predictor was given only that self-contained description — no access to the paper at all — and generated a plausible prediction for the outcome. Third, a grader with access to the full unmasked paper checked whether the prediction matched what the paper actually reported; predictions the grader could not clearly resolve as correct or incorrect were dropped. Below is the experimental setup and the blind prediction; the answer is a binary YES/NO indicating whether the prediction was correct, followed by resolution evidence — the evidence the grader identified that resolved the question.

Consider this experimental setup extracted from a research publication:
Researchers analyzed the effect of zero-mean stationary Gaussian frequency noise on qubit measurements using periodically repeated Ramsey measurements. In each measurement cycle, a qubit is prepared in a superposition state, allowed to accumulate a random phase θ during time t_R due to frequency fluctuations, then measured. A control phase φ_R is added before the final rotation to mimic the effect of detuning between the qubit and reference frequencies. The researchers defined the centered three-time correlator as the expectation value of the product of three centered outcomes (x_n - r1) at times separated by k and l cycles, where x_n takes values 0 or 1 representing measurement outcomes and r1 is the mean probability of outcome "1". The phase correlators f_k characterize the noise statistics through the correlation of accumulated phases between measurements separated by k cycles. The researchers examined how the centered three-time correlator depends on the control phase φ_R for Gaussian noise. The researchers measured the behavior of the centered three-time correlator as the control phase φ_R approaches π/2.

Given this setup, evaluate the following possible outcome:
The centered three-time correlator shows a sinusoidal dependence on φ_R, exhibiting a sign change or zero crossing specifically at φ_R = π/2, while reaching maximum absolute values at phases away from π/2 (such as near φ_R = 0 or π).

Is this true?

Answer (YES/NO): NO